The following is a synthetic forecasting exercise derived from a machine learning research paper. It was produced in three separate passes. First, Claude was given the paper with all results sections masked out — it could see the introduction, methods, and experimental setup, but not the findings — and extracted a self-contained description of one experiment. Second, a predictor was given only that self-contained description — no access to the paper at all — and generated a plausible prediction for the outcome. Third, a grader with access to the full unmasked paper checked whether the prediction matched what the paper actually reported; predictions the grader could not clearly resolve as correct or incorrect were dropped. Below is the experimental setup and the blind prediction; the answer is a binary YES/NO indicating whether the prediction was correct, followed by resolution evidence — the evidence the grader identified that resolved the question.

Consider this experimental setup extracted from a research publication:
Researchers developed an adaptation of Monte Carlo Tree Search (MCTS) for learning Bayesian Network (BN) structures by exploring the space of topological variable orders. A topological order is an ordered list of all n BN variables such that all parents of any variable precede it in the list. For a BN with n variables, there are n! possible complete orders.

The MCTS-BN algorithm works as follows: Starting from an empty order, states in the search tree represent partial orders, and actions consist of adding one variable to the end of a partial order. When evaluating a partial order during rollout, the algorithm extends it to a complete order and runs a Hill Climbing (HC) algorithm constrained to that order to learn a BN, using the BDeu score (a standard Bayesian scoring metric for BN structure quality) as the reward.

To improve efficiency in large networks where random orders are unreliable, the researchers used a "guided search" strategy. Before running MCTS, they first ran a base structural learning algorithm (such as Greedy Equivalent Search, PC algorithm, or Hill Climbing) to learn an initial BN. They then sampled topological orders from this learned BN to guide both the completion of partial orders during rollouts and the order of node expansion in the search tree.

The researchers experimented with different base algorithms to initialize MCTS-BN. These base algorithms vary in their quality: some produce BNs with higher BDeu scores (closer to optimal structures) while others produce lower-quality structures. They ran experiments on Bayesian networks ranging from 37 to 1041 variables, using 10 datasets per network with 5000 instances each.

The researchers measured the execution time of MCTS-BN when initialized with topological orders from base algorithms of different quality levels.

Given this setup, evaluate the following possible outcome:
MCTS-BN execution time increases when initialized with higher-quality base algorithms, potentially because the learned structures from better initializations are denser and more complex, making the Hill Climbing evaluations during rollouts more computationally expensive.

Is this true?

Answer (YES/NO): NO